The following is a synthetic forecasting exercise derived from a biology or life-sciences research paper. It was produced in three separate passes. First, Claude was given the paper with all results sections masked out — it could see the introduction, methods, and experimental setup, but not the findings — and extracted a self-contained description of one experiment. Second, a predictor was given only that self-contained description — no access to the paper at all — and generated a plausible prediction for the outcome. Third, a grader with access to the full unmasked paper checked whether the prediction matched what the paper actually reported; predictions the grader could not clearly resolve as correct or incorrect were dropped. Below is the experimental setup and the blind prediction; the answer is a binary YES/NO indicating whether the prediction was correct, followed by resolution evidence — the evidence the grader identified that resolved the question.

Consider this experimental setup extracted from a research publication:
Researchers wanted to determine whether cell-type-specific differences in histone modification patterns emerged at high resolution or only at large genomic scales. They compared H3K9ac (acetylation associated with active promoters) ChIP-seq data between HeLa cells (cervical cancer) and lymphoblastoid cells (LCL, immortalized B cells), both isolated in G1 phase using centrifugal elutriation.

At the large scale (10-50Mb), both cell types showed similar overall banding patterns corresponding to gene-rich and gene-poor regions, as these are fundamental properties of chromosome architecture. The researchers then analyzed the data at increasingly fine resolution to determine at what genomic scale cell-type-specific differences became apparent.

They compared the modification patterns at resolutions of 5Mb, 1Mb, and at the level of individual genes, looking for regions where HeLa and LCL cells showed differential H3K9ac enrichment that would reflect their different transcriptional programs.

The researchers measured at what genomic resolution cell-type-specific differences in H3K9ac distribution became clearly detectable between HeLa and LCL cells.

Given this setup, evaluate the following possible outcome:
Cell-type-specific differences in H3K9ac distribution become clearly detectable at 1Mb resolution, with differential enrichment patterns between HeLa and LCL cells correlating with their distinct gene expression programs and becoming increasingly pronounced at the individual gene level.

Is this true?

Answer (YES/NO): YES